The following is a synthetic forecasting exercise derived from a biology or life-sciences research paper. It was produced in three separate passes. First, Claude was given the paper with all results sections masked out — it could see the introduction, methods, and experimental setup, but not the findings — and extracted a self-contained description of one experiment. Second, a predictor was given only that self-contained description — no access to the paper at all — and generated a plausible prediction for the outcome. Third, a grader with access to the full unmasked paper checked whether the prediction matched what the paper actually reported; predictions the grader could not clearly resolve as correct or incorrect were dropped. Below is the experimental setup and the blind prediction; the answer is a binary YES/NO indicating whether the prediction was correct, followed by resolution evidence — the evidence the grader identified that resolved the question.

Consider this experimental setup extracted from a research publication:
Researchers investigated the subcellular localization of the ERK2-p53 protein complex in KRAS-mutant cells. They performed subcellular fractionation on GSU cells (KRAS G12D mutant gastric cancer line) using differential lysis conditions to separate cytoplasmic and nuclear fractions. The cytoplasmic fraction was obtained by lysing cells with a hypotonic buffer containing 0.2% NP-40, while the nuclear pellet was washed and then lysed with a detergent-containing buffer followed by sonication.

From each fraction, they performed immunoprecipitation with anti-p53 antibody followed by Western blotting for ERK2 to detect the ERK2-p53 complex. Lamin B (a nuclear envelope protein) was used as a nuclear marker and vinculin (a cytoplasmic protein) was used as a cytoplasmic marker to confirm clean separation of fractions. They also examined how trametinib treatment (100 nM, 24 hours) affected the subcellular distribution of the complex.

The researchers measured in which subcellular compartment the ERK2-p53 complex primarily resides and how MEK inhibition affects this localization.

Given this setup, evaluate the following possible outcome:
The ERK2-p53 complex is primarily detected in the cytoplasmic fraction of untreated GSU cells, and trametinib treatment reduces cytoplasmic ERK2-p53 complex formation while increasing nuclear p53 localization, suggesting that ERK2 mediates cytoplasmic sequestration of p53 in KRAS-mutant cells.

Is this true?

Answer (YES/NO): YES